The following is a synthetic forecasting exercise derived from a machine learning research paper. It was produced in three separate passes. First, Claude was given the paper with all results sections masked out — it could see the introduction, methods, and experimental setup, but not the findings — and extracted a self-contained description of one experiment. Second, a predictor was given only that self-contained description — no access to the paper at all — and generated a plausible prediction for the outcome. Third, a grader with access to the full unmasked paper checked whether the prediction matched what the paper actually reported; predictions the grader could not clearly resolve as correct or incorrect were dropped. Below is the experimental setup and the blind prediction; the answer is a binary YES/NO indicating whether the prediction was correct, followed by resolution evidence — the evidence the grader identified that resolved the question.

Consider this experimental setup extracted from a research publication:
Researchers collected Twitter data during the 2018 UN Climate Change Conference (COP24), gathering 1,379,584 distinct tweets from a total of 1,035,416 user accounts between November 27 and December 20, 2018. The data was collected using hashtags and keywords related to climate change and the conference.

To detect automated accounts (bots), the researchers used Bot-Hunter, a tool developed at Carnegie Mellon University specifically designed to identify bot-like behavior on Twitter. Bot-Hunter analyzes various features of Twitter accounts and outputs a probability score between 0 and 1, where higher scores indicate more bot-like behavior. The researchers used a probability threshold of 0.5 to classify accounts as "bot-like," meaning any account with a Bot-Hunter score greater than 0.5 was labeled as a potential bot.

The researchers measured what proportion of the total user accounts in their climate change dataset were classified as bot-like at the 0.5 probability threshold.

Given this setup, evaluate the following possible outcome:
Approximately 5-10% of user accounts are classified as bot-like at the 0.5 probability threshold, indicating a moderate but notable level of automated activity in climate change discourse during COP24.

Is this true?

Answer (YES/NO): NO